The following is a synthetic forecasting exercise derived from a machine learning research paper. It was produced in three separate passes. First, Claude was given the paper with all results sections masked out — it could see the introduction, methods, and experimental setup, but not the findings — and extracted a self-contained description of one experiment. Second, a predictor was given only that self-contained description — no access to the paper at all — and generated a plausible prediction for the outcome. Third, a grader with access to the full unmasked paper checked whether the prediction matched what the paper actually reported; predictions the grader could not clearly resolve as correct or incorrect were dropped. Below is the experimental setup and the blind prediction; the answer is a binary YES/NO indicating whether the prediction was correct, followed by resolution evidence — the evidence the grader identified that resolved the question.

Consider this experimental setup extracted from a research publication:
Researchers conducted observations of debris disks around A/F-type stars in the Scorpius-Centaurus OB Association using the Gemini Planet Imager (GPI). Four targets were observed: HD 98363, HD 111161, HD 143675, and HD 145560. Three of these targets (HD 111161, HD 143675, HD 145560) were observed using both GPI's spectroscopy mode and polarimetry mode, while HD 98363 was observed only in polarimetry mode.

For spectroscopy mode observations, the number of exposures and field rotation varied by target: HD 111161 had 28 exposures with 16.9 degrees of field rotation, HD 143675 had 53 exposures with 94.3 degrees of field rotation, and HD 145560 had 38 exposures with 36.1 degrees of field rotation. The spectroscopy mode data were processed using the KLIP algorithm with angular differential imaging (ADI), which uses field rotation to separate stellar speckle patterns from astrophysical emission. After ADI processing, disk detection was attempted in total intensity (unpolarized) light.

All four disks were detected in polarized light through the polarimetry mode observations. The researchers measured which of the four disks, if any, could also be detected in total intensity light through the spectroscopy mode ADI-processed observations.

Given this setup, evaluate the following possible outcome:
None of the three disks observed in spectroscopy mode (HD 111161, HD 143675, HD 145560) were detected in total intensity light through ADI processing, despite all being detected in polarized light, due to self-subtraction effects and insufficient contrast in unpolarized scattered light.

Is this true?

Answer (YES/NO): NO